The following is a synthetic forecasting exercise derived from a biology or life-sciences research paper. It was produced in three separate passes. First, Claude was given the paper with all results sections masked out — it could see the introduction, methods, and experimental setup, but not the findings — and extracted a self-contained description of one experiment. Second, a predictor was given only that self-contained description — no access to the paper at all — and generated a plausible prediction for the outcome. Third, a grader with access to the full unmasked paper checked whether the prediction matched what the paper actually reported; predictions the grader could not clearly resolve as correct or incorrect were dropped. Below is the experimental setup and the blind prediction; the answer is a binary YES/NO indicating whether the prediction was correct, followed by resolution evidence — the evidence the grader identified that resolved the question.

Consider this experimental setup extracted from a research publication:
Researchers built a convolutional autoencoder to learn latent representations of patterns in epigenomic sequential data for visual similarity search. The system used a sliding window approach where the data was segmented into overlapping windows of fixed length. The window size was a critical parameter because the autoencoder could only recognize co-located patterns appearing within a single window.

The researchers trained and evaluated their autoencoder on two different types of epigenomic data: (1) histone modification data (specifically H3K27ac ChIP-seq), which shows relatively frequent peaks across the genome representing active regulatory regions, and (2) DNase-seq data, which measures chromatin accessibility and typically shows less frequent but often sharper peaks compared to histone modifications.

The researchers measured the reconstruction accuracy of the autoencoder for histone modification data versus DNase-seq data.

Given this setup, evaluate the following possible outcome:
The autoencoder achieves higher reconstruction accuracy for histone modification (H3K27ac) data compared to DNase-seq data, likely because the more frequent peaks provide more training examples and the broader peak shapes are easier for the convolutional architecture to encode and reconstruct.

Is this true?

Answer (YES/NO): NO